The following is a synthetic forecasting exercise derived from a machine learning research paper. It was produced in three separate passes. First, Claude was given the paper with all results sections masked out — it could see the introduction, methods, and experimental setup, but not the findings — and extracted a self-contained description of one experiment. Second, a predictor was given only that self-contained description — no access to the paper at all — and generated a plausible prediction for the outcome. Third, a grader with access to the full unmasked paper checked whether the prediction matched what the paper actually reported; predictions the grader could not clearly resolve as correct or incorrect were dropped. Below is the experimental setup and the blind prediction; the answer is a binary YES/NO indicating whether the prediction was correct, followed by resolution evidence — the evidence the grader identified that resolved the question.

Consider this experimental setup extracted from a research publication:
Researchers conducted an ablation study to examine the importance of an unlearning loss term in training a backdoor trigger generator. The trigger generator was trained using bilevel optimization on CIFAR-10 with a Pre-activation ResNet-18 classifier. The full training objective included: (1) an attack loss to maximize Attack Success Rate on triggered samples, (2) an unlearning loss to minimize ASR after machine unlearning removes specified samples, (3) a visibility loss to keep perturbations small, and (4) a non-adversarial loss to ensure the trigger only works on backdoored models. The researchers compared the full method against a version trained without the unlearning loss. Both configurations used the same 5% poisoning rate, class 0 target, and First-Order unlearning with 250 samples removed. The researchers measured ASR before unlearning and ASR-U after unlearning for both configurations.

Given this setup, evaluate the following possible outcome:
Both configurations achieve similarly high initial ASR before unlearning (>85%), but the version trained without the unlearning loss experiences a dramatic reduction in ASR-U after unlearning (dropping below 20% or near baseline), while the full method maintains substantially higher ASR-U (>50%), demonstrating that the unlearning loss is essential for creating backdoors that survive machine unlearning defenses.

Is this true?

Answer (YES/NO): NO